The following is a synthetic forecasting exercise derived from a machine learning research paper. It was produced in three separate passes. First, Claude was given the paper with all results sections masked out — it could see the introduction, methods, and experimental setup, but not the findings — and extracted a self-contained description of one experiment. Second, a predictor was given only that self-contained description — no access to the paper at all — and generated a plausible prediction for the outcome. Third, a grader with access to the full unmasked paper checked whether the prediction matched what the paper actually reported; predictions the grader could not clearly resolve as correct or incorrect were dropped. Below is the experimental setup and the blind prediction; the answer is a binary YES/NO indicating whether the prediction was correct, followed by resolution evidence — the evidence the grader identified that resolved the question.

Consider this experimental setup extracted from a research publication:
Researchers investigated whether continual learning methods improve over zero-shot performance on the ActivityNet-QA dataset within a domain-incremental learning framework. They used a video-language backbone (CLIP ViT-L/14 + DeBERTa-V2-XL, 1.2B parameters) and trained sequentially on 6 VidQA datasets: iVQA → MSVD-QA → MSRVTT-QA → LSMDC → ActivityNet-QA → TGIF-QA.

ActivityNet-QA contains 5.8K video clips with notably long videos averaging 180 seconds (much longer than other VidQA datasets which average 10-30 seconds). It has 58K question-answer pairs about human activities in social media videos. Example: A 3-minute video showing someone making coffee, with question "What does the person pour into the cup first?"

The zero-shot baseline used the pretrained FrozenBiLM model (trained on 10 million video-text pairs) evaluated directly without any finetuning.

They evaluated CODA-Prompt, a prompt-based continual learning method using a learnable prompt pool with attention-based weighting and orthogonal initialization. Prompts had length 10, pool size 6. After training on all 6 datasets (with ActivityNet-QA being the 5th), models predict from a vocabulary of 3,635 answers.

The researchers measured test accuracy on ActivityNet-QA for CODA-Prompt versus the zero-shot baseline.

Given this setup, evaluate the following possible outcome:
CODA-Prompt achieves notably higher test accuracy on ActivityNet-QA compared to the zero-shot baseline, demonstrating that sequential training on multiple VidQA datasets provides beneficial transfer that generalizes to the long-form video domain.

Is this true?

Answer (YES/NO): NO